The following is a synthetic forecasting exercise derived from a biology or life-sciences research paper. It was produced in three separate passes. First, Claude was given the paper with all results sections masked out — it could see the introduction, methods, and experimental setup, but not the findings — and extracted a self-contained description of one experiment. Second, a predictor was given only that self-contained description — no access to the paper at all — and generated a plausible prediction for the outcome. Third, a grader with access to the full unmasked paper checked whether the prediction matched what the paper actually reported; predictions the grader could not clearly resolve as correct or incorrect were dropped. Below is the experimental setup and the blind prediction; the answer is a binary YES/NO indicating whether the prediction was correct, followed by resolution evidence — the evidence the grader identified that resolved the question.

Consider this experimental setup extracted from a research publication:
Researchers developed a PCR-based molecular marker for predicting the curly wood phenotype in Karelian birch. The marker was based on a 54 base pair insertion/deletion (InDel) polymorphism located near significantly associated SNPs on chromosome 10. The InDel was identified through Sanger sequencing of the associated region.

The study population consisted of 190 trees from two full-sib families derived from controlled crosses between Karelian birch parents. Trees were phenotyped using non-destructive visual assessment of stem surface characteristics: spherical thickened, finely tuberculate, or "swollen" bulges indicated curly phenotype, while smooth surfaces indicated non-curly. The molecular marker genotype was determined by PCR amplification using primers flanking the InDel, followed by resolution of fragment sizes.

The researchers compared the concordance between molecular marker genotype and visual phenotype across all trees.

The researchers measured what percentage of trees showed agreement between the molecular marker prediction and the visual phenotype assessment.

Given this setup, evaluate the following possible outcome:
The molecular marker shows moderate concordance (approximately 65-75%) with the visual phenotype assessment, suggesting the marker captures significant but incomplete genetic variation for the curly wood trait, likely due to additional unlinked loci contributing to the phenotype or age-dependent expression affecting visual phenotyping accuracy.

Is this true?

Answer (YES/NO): NO